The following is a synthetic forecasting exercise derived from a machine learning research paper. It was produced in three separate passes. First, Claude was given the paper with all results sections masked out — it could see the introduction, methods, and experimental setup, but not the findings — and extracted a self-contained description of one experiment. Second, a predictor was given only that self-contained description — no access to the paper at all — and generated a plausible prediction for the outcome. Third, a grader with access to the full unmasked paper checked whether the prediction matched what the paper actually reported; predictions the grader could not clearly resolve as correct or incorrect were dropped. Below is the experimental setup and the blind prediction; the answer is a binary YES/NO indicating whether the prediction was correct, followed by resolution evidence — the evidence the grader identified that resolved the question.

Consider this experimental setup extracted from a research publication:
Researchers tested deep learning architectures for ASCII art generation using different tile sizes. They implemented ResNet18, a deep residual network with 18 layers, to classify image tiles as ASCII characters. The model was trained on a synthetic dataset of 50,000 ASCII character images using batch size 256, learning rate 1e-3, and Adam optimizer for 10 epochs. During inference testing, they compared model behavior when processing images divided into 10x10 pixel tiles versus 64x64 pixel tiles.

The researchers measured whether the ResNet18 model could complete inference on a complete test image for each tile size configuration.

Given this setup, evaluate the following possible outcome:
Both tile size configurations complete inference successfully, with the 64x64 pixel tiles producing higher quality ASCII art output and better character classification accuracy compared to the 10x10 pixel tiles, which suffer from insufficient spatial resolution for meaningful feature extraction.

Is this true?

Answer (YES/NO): NO